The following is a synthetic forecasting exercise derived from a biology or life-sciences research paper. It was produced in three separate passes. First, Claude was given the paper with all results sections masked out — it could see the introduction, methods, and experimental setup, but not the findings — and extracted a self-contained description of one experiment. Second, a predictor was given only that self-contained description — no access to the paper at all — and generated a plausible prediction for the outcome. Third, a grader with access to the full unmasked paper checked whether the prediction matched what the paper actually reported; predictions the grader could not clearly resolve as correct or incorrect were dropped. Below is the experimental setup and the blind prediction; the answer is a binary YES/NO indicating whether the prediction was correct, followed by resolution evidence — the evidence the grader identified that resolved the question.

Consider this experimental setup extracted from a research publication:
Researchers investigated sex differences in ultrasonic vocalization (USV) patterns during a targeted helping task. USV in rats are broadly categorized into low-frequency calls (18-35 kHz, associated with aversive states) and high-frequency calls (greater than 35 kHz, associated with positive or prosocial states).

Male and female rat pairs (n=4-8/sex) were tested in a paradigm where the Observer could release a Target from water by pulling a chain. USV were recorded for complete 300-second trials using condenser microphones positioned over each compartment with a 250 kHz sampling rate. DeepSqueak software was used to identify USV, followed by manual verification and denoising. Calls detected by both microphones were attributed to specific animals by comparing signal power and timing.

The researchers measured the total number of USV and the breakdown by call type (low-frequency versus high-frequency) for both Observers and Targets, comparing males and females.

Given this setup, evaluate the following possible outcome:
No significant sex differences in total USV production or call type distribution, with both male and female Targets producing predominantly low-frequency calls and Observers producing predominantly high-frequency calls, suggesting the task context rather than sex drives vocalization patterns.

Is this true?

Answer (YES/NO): NO